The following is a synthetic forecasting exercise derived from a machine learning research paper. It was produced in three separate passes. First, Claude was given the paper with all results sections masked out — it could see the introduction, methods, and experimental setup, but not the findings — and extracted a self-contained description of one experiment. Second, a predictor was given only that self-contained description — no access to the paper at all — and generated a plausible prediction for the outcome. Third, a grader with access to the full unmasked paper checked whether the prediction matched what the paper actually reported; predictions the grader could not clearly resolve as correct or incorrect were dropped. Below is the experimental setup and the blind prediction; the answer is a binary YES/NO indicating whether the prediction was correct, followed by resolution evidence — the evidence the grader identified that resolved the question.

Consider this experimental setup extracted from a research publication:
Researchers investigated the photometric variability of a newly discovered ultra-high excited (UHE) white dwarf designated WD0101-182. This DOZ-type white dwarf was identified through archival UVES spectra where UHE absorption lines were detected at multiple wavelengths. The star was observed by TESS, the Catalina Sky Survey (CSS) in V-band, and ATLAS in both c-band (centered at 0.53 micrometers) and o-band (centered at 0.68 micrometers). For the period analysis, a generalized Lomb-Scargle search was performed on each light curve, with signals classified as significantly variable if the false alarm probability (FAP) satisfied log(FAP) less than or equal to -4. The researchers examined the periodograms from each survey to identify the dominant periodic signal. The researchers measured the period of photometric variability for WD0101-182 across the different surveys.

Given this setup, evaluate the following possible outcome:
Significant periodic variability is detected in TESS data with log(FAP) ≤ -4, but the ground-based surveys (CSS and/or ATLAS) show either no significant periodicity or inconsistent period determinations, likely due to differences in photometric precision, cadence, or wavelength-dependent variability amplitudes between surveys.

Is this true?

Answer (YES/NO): NO